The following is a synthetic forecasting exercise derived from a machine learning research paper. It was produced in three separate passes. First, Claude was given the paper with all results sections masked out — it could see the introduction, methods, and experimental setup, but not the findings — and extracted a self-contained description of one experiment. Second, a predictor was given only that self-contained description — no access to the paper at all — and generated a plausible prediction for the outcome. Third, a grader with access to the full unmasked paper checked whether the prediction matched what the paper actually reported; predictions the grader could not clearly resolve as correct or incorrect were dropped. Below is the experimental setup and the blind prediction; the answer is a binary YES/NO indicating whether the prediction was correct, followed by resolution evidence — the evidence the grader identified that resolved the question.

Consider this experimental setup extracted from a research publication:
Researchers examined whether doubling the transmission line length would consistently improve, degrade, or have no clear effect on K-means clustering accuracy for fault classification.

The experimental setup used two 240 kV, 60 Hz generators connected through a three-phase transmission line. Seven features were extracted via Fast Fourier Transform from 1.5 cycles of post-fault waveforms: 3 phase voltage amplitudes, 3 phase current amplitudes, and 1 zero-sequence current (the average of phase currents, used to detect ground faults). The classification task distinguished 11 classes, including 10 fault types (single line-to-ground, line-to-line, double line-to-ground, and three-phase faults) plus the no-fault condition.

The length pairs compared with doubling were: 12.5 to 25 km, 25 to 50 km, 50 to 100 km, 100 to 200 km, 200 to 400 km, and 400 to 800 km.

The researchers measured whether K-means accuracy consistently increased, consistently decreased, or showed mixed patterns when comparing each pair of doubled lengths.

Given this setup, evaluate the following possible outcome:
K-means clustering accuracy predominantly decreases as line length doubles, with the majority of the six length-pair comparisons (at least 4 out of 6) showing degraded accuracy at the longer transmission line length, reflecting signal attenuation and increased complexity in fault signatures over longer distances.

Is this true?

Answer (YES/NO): NO